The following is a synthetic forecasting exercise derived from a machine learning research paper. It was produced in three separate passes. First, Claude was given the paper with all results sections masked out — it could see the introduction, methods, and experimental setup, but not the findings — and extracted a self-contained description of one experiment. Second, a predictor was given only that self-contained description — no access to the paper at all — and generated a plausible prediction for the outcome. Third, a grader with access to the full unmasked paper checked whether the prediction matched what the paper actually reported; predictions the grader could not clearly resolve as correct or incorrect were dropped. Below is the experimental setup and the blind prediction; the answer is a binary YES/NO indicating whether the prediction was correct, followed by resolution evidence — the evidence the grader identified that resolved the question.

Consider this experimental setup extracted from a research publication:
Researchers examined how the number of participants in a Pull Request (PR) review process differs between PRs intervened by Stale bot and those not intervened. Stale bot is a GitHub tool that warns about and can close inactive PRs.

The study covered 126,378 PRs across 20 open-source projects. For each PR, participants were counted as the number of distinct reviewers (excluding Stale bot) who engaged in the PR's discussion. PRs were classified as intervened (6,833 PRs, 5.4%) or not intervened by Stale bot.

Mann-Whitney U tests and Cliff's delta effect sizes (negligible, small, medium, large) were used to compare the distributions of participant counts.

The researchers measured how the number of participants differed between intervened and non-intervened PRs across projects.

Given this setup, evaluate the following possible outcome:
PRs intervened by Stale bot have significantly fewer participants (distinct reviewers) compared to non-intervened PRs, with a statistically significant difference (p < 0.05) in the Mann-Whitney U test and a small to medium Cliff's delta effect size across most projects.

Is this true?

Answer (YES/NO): NO